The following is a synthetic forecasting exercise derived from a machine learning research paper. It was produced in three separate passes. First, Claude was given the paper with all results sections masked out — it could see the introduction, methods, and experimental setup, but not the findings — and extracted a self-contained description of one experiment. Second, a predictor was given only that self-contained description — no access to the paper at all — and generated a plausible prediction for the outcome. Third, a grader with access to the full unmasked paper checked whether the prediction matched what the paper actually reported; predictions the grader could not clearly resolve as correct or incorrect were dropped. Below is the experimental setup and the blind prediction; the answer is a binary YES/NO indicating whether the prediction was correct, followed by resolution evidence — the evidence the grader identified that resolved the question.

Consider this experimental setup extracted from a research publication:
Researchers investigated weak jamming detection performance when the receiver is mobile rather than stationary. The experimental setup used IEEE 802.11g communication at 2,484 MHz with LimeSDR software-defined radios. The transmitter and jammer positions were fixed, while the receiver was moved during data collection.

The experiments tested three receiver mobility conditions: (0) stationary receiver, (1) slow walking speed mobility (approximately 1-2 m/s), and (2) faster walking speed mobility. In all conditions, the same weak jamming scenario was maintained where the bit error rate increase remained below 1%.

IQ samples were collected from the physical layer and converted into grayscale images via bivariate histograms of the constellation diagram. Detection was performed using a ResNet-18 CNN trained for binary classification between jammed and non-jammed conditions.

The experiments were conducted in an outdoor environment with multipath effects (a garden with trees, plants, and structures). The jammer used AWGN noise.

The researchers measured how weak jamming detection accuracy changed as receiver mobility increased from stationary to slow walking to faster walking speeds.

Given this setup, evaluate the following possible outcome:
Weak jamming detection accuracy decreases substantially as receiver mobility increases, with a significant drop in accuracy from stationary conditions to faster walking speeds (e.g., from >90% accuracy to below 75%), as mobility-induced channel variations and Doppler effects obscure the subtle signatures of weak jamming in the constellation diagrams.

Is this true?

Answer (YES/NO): NO